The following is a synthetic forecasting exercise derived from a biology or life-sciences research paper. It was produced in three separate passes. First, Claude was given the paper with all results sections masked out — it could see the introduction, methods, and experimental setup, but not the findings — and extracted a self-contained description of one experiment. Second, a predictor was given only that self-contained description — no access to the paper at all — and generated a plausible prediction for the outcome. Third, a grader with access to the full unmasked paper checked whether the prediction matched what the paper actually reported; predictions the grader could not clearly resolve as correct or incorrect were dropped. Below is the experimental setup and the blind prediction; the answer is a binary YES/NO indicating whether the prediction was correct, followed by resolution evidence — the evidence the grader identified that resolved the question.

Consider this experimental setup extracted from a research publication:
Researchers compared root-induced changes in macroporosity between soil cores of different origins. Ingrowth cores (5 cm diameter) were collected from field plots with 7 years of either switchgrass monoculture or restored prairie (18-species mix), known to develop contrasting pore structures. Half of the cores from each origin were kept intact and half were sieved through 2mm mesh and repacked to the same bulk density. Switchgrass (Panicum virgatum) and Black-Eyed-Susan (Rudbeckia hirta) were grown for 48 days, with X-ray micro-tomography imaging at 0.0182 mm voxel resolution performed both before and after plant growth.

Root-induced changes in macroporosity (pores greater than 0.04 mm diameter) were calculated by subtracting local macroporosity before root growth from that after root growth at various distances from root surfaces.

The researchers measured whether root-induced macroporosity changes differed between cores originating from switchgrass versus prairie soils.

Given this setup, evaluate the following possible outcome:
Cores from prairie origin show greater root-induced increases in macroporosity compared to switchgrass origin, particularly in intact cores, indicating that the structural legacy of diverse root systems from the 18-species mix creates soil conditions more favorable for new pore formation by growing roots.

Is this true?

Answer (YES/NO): NO